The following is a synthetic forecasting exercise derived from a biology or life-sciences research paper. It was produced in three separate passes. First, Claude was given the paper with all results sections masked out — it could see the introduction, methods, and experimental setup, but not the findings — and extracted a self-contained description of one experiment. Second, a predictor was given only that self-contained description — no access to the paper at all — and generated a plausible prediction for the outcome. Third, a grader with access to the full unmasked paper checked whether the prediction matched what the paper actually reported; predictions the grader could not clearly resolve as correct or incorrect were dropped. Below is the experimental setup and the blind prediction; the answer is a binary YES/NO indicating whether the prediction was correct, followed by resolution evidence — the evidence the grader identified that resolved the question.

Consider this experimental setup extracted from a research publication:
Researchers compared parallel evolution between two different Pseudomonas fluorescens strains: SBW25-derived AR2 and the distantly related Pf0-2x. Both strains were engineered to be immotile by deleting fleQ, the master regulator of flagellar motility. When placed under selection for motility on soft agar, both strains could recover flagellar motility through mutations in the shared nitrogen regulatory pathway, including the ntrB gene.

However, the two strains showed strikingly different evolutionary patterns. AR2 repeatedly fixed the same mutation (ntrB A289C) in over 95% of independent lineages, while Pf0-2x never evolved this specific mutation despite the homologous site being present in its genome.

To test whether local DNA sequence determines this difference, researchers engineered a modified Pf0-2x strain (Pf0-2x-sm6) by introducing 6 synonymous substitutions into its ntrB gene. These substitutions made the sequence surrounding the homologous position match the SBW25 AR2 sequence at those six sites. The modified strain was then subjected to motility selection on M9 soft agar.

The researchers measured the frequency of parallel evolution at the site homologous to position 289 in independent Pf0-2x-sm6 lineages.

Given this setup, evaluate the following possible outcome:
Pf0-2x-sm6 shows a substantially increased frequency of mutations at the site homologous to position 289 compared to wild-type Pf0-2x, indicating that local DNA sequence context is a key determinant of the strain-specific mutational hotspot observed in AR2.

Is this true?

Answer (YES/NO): YES